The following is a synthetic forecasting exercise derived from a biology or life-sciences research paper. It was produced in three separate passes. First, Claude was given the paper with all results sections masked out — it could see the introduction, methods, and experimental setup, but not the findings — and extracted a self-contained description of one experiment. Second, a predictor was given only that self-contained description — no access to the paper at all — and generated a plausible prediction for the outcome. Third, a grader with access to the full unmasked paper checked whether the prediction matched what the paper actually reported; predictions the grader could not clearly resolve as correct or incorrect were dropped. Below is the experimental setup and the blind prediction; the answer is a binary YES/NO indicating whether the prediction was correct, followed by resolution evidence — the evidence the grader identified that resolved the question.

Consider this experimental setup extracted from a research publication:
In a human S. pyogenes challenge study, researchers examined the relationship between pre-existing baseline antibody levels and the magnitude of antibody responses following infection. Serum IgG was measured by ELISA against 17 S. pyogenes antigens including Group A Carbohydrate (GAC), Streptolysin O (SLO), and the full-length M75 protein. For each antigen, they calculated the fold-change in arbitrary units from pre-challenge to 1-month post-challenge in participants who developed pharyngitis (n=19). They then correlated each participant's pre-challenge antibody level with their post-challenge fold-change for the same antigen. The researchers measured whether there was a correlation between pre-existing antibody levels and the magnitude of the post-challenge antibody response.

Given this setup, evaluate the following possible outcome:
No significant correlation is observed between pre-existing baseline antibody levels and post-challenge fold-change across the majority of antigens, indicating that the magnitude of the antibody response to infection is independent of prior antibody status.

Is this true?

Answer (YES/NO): NO